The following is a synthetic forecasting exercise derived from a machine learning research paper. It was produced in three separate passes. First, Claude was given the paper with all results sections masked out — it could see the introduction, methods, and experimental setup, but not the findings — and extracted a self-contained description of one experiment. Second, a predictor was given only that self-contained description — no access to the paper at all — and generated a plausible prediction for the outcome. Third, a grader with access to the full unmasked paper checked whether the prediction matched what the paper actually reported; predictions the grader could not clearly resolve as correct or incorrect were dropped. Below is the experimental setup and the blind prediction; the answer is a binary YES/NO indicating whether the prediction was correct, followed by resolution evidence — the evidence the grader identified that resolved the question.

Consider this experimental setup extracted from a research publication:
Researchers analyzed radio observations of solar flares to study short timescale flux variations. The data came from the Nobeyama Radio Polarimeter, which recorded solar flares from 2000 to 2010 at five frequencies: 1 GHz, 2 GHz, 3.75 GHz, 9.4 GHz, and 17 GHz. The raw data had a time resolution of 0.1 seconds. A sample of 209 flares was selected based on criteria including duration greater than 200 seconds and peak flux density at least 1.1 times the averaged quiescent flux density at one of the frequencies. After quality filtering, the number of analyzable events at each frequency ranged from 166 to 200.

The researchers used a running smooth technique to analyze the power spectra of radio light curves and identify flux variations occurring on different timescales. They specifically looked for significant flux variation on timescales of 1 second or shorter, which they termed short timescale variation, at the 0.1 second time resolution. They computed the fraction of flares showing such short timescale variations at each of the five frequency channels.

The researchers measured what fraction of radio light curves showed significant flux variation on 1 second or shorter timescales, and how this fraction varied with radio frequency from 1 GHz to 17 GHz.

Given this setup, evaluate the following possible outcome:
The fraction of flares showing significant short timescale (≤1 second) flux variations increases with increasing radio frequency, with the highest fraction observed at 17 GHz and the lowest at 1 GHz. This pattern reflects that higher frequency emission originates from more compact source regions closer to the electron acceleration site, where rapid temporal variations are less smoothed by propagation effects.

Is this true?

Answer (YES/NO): NO